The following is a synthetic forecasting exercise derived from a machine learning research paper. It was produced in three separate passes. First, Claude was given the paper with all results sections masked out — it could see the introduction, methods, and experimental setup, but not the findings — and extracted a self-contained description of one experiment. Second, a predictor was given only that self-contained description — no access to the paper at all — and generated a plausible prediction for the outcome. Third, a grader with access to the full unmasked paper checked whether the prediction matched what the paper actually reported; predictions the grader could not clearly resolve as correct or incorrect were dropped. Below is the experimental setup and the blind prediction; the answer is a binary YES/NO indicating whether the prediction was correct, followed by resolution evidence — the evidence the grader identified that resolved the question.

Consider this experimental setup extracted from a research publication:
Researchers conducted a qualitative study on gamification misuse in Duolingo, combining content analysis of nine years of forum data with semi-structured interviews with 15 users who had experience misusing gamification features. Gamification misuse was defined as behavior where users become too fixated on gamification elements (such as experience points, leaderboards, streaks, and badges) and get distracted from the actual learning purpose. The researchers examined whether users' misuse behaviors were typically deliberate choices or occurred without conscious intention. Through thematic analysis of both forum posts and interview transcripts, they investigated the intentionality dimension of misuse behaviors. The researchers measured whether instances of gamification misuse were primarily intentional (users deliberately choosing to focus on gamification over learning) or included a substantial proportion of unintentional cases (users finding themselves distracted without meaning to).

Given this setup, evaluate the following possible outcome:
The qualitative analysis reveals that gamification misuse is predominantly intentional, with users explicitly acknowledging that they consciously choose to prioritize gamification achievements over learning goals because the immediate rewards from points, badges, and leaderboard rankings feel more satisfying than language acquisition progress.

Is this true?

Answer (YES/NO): NO